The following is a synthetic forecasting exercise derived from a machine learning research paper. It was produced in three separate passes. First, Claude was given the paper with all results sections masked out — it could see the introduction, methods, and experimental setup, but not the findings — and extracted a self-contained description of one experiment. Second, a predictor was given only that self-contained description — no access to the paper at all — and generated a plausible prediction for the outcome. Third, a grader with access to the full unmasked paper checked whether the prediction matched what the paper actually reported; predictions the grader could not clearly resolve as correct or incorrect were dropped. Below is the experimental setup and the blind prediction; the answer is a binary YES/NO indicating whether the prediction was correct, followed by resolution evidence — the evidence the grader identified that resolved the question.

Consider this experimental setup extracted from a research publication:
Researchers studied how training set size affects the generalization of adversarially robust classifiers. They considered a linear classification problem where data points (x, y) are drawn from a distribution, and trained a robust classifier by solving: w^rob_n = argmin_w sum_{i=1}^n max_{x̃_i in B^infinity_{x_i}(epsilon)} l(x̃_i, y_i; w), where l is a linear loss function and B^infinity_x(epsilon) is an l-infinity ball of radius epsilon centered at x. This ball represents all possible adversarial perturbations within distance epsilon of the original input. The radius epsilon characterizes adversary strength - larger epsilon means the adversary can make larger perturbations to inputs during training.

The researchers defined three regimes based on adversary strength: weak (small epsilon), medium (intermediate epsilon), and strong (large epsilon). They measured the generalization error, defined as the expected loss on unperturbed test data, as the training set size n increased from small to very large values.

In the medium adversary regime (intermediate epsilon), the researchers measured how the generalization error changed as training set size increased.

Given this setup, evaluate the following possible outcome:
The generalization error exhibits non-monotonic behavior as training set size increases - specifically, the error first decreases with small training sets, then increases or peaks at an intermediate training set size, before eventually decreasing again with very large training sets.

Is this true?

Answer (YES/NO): YES